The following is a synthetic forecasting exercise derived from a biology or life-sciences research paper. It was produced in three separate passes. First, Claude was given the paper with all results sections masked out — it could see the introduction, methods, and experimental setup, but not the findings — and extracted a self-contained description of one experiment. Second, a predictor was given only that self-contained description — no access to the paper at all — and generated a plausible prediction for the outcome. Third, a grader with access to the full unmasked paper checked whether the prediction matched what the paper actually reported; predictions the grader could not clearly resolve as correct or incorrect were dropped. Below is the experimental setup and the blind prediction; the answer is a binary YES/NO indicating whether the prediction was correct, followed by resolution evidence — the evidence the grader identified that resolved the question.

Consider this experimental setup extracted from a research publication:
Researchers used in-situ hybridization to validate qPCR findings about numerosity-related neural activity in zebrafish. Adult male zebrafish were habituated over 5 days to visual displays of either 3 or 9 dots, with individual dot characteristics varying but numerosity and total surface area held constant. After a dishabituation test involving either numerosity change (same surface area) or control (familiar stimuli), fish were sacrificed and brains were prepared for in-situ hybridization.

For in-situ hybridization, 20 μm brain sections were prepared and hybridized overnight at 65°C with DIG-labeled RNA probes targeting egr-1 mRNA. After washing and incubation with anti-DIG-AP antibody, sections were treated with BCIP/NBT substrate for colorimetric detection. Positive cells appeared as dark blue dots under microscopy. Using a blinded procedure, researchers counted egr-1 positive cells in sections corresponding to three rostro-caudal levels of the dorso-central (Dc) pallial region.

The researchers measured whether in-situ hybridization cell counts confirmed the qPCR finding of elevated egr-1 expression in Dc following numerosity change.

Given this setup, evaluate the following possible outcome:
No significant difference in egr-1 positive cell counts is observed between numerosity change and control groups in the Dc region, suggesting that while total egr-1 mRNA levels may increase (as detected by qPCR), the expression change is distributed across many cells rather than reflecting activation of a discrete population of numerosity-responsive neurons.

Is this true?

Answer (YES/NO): NO